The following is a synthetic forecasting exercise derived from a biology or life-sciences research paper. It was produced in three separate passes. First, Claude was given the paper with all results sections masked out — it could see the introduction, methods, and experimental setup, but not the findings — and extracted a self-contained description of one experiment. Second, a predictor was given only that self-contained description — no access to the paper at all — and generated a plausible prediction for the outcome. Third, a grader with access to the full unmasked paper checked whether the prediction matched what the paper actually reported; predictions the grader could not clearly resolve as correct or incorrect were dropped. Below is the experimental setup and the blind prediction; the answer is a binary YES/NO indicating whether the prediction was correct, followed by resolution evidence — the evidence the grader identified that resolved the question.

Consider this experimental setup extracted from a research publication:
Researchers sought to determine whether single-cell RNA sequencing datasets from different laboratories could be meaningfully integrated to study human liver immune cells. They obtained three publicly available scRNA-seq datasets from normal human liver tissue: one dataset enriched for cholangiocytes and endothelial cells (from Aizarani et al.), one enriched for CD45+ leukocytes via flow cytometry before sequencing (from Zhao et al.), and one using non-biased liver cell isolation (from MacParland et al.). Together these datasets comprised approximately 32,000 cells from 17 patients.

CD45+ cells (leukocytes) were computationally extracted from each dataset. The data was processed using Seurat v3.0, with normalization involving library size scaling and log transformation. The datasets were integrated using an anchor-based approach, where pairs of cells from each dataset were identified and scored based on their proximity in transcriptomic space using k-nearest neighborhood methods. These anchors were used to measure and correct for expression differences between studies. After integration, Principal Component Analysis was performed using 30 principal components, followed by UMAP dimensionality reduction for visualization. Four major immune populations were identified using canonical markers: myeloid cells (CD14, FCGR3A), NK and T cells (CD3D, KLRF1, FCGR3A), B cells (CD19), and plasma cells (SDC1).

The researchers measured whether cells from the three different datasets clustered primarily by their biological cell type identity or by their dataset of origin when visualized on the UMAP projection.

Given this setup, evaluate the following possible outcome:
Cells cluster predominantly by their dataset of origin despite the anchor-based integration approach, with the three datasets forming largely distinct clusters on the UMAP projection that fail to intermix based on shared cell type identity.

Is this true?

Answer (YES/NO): NO